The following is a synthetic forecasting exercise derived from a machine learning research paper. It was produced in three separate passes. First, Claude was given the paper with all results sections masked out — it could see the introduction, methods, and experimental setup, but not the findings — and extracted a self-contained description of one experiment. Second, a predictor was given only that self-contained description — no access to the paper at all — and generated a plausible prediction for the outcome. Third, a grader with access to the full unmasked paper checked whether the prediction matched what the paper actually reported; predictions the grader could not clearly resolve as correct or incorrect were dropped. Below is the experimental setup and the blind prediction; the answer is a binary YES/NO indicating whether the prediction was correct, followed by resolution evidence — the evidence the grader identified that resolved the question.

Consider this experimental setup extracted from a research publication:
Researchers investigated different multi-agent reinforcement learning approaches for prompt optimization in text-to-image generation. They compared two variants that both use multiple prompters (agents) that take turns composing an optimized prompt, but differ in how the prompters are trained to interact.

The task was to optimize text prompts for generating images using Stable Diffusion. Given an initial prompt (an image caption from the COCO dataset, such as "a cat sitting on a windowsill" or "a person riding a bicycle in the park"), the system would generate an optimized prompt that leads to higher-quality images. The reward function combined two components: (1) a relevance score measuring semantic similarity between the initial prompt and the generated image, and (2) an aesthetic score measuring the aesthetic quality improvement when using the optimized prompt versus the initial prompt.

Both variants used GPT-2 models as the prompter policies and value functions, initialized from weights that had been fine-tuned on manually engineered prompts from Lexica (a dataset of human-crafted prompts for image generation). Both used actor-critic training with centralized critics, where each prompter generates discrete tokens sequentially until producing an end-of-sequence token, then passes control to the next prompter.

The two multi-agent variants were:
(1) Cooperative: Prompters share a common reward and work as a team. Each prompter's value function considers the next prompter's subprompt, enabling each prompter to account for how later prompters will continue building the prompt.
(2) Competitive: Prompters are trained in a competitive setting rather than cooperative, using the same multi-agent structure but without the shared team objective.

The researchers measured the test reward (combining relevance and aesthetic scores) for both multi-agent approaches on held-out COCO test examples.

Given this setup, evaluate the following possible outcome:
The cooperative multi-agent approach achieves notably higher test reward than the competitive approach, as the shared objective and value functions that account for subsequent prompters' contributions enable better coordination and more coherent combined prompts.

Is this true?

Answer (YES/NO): YES